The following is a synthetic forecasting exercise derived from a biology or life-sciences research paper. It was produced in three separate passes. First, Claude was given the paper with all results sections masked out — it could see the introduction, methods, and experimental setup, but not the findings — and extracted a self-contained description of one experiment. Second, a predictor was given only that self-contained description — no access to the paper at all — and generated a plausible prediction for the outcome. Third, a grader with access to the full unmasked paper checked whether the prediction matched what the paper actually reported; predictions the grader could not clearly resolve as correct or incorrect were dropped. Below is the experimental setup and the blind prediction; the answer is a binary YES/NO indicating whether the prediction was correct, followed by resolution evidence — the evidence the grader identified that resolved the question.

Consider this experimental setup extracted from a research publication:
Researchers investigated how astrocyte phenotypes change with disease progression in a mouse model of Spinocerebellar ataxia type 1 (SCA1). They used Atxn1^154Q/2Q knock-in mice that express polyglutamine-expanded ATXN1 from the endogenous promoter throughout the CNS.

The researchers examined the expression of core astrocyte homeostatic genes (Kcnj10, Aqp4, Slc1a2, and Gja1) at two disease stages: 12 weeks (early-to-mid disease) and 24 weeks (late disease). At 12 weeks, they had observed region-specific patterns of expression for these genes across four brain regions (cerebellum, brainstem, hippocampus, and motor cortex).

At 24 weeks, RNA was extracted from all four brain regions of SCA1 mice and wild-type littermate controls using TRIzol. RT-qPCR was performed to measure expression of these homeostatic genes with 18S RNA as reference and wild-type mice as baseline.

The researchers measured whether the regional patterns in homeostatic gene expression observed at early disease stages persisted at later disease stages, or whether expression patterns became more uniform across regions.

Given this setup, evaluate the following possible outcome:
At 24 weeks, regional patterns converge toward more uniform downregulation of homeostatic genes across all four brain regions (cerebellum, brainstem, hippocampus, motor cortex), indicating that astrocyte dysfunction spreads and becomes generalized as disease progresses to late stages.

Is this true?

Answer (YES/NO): YES